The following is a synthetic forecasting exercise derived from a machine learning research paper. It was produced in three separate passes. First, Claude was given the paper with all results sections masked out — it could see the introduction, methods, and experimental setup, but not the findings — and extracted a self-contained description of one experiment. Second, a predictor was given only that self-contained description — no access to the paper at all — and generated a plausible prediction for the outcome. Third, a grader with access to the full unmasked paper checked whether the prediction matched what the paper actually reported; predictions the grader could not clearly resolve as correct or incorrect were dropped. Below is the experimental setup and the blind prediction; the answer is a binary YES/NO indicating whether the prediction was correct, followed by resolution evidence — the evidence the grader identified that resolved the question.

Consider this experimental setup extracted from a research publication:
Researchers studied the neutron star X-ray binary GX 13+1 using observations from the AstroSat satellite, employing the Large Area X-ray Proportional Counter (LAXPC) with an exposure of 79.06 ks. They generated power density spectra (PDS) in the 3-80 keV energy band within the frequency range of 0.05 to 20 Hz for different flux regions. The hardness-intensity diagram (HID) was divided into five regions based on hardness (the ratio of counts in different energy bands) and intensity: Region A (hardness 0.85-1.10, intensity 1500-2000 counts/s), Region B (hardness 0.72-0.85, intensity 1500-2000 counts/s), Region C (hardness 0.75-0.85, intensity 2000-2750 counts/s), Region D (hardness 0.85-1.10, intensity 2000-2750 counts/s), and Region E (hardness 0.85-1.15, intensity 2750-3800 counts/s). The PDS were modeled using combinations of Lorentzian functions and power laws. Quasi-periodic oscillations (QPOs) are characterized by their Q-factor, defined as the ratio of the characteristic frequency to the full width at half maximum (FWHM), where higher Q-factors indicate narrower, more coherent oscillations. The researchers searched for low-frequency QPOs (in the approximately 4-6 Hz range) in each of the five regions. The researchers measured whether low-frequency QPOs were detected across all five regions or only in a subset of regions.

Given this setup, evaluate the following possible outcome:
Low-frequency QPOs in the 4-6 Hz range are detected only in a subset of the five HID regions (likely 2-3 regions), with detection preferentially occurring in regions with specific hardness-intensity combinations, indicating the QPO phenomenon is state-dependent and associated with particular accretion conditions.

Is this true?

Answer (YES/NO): YES